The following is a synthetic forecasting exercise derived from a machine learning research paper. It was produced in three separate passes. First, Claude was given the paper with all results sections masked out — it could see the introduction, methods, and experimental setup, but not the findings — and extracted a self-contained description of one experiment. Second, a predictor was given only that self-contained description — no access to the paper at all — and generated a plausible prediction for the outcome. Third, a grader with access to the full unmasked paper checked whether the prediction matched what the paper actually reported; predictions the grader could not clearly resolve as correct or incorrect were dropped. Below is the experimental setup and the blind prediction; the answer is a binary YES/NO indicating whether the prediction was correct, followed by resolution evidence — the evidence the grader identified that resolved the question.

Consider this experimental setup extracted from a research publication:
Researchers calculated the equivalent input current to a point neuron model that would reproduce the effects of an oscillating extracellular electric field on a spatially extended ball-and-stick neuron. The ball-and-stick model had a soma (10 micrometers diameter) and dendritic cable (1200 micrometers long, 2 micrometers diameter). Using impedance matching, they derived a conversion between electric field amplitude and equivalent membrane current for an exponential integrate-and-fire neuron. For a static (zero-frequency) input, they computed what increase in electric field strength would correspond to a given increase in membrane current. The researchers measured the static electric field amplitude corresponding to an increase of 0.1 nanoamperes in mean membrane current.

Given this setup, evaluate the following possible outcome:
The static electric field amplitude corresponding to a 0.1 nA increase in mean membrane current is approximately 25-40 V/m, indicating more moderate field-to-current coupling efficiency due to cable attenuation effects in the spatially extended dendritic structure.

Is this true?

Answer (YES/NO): NO